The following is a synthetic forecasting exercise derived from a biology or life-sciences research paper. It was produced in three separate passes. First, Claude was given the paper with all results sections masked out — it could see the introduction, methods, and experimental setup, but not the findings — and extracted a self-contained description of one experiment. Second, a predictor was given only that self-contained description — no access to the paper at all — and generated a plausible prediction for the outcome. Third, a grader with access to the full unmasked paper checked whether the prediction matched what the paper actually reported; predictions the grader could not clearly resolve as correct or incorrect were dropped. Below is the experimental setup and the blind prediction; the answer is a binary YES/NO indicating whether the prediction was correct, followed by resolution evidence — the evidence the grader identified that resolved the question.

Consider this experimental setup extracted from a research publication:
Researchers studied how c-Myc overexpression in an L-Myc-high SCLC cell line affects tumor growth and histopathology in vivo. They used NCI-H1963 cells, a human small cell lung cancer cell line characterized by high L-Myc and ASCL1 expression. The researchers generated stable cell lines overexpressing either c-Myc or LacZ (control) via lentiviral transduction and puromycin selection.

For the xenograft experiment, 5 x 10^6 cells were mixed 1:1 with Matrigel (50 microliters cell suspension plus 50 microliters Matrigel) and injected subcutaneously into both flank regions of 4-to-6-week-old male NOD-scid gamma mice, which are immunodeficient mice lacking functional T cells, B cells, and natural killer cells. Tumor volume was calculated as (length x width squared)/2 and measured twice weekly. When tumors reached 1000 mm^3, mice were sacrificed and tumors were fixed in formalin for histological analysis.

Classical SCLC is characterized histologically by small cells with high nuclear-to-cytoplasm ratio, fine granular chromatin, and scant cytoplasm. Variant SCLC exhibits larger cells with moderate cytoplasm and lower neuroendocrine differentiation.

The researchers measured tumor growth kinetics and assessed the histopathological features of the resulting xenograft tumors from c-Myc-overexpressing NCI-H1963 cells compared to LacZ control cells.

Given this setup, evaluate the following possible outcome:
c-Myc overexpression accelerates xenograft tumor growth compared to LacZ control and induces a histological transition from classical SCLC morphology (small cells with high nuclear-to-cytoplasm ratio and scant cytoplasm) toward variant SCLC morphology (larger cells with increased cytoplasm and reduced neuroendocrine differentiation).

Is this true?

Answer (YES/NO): NO